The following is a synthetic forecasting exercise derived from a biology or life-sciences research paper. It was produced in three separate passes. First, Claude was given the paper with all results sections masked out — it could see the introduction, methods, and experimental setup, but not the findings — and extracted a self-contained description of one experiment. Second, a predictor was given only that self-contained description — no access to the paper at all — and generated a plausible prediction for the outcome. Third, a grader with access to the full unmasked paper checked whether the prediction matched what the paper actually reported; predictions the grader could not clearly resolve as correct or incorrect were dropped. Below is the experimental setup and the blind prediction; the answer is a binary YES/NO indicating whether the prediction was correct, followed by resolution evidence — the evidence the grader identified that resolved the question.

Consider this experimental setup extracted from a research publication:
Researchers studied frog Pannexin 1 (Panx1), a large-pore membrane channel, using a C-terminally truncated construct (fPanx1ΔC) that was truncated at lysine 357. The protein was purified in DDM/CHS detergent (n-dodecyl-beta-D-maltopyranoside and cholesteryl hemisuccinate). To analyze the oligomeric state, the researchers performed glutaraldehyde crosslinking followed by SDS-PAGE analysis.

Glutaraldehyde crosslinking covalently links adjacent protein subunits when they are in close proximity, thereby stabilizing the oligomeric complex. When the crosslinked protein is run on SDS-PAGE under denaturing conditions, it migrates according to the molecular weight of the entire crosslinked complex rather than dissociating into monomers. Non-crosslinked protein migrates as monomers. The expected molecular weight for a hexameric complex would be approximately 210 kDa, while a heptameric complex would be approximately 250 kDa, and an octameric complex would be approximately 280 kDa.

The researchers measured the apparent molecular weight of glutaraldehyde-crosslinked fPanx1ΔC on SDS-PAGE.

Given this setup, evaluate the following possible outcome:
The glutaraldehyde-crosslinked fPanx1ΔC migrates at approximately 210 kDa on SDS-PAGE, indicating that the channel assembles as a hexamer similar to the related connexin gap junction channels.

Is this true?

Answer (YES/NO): NO